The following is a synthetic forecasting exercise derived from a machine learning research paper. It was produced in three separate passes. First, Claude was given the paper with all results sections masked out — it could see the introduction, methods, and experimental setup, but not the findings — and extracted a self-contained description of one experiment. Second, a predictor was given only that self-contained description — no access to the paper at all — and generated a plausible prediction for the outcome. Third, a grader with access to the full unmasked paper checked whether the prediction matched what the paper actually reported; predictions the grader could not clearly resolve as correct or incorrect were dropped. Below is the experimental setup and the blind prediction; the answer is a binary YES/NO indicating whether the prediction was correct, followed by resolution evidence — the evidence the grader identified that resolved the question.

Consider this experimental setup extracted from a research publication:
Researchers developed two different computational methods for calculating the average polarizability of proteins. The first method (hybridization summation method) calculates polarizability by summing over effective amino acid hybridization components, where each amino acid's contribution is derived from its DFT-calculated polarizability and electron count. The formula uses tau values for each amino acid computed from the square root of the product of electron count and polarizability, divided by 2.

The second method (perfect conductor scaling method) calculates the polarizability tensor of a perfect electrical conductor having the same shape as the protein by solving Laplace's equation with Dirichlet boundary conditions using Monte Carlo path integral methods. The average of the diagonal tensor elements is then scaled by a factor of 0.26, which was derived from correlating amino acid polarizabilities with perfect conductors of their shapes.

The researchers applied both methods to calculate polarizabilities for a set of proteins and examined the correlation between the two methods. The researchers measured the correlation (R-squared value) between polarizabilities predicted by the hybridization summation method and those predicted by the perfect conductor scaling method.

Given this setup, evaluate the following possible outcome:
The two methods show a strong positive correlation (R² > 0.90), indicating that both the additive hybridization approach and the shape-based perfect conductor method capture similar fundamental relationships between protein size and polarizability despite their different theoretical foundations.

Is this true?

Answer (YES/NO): NO